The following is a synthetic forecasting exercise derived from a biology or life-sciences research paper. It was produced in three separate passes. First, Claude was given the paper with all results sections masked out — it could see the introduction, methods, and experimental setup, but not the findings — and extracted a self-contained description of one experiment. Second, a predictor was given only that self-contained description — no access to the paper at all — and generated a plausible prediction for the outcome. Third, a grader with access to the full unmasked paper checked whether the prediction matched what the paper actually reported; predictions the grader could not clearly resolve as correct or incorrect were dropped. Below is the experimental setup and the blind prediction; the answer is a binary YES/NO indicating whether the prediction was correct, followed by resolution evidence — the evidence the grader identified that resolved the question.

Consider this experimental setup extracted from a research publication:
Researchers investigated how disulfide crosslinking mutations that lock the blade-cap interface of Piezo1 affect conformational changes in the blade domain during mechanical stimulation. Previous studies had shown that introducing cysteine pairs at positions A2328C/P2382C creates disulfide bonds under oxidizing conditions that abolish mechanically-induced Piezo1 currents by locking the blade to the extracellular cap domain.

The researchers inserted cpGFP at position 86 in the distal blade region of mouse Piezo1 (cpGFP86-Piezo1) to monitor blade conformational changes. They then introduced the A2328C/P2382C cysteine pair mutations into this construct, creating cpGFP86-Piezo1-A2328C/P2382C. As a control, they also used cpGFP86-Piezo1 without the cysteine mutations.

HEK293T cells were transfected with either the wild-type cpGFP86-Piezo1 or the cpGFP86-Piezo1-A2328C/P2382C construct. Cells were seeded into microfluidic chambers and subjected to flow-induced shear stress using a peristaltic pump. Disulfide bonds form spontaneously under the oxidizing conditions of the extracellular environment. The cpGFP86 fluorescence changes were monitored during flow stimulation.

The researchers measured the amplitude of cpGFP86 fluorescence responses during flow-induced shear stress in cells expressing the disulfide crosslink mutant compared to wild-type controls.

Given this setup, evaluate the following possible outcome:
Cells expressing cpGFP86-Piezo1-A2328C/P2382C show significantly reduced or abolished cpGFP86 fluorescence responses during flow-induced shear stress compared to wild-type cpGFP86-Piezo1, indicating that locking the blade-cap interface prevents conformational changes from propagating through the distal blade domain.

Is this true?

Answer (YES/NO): YES